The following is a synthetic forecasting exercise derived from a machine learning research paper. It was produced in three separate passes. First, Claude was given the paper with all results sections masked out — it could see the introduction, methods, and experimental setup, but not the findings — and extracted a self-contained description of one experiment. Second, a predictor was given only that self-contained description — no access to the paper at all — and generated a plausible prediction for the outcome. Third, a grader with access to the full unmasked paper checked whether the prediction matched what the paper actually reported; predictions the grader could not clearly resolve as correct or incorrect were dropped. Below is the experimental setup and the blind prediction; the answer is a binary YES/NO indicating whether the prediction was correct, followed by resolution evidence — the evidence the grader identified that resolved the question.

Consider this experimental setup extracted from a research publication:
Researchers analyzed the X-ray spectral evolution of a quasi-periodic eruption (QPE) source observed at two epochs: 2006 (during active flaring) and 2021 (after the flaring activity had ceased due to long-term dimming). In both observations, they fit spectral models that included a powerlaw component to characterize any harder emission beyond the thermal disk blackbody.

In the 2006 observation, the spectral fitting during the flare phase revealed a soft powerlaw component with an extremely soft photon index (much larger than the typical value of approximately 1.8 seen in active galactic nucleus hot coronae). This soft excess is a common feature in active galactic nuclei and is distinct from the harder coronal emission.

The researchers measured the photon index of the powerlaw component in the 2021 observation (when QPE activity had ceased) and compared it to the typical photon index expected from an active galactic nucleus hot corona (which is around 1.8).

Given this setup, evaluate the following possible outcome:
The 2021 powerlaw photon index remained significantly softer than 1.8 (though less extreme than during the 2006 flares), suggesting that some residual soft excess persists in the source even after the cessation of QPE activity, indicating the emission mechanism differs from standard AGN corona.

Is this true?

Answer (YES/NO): NO